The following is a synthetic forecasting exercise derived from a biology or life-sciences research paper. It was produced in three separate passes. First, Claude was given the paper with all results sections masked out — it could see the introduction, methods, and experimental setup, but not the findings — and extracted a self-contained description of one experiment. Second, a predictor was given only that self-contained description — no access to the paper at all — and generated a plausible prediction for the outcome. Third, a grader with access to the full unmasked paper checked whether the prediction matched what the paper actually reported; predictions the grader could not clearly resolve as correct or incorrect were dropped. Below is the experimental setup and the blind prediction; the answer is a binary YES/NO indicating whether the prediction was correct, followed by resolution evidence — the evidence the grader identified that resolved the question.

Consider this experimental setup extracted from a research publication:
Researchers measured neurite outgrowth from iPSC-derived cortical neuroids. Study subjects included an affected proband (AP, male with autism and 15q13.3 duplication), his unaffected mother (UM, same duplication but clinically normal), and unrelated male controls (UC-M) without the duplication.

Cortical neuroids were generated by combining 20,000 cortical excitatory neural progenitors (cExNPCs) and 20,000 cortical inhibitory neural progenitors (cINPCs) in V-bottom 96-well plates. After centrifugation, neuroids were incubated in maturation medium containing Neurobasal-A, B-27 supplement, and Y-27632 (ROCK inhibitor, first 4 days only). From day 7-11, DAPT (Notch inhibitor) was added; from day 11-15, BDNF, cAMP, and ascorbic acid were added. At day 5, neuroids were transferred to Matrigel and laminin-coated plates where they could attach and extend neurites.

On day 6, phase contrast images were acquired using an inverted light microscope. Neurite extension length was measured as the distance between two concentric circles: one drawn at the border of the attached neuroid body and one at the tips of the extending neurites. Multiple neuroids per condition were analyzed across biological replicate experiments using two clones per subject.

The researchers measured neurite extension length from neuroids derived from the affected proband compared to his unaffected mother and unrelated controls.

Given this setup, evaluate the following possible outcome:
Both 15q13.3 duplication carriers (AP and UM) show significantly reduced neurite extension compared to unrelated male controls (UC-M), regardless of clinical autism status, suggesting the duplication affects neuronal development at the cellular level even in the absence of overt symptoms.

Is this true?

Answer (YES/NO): NO